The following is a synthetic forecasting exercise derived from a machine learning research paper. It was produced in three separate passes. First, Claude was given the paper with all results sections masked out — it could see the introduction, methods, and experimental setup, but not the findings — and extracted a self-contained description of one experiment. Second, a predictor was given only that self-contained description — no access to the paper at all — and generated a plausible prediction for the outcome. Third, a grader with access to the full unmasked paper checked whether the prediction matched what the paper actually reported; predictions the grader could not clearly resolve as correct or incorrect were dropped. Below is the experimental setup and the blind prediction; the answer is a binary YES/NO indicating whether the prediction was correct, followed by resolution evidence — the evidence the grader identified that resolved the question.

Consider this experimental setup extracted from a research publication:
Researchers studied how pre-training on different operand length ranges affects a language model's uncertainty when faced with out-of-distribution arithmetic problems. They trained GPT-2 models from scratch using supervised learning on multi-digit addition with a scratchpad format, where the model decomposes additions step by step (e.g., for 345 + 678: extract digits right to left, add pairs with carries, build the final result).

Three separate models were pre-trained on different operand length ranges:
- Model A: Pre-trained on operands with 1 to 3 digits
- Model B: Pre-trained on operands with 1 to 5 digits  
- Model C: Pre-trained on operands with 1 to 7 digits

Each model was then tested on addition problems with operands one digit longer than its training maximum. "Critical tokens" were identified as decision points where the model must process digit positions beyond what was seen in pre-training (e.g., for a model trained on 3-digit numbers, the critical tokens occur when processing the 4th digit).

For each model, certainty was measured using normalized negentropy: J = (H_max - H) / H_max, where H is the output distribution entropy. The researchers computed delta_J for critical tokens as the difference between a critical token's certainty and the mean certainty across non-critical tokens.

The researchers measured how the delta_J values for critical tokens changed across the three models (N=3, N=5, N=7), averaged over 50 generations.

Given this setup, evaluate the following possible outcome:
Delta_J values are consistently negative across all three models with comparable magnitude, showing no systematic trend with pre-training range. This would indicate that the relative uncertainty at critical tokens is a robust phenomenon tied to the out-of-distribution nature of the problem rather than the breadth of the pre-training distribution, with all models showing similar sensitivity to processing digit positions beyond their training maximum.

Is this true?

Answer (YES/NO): NO